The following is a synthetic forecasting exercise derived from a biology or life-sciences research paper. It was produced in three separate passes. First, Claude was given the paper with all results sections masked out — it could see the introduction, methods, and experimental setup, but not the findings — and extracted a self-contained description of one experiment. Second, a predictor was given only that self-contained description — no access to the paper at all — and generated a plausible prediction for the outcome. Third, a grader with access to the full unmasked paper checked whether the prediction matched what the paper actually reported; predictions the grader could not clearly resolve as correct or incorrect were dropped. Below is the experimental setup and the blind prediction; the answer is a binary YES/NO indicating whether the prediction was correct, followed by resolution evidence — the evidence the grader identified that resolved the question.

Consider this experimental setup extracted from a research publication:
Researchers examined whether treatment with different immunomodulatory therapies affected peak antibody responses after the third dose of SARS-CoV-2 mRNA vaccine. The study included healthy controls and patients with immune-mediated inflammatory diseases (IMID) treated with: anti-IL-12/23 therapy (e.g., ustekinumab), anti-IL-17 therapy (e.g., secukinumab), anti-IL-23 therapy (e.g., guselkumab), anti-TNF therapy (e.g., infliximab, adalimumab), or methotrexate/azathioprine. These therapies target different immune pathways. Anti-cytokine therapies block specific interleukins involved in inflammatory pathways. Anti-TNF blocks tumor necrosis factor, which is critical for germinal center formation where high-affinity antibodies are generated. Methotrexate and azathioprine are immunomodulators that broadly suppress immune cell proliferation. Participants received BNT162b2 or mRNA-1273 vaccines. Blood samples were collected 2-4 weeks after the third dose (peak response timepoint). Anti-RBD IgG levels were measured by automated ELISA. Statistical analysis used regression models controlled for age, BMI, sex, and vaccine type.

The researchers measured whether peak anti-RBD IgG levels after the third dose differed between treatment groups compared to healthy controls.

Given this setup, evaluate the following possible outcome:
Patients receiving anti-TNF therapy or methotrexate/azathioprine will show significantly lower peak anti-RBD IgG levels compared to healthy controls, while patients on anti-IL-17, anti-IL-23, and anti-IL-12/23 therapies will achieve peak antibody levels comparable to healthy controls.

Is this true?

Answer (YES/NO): NO